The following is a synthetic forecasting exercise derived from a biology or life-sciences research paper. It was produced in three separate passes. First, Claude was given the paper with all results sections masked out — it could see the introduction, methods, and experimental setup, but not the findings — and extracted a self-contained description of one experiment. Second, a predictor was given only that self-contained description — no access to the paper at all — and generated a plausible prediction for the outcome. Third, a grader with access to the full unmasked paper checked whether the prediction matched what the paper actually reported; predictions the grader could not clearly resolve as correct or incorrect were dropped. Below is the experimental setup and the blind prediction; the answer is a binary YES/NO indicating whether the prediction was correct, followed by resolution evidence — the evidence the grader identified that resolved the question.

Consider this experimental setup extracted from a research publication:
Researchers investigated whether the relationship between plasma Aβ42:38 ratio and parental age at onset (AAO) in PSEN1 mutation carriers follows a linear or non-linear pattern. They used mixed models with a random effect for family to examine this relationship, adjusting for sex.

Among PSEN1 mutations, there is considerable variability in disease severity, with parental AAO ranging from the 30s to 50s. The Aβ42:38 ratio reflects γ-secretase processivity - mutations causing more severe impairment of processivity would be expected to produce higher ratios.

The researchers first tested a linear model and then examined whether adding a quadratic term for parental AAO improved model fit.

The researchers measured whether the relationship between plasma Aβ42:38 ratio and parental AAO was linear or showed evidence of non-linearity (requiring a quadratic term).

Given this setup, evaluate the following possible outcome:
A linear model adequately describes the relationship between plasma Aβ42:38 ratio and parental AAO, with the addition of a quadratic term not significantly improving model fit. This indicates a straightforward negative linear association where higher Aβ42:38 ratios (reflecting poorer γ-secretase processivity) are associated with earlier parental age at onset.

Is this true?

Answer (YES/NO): NO